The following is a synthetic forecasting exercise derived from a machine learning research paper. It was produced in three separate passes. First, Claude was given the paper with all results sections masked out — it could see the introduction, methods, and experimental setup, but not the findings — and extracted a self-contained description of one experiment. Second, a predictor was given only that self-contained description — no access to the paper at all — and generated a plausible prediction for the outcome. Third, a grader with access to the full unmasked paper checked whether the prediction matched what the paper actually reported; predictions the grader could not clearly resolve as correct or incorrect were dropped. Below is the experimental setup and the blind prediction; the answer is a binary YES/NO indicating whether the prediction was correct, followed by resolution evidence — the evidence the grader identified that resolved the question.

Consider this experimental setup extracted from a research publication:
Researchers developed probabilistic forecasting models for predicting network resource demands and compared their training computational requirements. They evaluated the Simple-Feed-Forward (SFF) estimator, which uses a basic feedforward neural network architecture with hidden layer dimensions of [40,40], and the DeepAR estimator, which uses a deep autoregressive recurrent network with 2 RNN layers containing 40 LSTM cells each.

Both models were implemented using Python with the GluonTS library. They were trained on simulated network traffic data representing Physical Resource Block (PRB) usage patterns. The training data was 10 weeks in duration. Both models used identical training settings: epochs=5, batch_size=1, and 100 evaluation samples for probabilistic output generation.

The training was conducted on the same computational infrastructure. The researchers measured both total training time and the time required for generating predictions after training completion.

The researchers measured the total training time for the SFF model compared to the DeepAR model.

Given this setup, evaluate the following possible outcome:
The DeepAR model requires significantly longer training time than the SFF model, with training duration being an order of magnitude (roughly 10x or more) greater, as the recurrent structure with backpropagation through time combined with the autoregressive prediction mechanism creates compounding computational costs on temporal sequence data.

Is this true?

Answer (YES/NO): NO